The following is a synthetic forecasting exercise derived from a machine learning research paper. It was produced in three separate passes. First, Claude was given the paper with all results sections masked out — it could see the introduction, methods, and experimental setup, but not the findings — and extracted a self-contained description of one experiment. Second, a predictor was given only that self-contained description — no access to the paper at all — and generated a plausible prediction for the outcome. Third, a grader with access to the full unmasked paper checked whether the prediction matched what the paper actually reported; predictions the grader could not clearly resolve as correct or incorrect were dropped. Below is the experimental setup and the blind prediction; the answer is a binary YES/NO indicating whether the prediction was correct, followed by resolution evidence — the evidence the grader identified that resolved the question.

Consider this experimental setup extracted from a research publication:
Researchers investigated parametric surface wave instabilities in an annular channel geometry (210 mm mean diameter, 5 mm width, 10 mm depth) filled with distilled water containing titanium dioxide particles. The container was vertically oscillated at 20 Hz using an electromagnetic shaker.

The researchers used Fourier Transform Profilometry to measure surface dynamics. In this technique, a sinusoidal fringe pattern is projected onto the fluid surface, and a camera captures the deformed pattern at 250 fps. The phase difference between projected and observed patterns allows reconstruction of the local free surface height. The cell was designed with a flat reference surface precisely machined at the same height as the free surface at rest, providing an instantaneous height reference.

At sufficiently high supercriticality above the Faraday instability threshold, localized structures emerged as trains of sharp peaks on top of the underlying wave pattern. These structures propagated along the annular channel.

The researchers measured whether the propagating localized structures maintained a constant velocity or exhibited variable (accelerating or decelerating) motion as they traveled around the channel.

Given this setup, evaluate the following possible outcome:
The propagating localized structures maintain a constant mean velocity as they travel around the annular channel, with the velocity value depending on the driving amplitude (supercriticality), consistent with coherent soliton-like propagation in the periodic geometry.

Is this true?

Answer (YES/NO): YES